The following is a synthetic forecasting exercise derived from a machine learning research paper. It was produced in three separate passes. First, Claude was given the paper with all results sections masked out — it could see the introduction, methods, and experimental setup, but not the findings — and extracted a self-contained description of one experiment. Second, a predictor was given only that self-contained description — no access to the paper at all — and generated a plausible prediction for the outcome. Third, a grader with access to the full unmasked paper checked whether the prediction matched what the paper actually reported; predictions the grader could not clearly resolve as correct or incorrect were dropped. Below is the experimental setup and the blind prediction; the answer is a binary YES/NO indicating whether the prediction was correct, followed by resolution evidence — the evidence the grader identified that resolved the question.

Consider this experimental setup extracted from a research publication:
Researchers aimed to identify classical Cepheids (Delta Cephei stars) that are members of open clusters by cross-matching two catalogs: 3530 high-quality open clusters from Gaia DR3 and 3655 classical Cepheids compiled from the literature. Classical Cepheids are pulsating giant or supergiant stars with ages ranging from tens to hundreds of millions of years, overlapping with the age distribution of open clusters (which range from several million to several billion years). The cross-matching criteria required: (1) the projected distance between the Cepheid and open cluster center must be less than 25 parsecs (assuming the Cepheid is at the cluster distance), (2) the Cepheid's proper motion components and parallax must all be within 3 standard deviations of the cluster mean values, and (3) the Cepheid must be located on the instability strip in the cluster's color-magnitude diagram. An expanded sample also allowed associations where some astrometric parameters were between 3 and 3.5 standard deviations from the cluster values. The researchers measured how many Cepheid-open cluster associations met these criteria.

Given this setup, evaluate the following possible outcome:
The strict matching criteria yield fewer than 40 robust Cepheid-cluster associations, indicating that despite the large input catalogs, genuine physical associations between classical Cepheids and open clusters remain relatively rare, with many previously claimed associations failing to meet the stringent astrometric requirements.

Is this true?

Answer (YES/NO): NO